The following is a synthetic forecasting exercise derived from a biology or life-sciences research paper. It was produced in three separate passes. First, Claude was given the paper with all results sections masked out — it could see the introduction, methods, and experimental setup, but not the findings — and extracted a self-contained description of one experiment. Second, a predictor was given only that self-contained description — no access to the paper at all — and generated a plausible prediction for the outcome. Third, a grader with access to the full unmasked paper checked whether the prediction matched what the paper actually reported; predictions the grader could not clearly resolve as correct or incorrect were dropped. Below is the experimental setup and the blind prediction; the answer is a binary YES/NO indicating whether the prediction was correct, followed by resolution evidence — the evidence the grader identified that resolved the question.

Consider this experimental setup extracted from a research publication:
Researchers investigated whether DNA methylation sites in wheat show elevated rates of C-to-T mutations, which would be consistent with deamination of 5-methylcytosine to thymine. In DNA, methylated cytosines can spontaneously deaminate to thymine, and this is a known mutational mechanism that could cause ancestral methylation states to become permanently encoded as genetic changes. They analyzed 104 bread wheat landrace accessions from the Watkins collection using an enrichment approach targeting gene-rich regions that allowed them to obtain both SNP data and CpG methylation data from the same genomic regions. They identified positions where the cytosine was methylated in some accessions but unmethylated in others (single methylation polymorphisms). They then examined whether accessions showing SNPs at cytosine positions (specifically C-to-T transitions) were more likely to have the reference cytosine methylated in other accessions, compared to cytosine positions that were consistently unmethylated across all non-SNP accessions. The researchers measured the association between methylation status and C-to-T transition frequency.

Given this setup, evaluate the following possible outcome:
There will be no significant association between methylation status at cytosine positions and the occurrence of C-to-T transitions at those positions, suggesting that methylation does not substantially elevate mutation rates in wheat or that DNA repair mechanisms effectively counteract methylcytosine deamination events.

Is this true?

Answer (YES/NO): NO